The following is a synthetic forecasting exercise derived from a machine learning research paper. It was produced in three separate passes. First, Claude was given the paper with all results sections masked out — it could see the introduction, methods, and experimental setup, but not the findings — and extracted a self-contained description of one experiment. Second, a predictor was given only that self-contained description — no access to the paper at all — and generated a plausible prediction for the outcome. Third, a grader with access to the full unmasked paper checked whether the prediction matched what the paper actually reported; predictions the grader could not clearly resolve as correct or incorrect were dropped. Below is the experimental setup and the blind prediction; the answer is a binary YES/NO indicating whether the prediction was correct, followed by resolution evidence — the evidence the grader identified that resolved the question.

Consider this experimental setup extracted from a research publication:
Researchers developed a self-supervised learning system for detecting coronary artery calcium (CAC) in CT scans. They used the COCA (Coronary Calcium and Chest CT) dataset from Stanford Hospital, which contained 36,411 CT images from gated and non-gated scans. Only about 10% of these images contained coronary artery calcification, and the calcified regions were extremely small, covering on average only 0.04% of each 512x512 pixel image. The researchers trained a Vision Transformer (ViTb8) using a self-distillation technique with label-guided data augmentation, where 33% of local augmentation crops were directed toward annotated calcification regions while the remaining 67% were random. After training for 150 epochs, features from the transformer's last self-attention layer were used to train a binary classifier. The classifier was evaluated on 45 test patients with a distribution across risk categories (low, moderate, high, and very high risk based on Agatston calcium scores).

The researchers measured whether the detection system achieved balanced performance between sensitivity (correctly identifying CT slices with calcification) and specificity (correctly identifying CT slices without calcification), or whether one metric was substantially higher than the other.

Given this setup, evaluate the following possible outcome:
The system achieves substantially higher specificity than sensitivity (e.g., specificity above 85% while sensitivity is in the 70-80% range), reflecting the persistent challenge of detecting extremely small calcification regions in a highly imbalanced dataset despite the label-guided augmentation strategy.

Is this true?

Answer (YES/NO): NO